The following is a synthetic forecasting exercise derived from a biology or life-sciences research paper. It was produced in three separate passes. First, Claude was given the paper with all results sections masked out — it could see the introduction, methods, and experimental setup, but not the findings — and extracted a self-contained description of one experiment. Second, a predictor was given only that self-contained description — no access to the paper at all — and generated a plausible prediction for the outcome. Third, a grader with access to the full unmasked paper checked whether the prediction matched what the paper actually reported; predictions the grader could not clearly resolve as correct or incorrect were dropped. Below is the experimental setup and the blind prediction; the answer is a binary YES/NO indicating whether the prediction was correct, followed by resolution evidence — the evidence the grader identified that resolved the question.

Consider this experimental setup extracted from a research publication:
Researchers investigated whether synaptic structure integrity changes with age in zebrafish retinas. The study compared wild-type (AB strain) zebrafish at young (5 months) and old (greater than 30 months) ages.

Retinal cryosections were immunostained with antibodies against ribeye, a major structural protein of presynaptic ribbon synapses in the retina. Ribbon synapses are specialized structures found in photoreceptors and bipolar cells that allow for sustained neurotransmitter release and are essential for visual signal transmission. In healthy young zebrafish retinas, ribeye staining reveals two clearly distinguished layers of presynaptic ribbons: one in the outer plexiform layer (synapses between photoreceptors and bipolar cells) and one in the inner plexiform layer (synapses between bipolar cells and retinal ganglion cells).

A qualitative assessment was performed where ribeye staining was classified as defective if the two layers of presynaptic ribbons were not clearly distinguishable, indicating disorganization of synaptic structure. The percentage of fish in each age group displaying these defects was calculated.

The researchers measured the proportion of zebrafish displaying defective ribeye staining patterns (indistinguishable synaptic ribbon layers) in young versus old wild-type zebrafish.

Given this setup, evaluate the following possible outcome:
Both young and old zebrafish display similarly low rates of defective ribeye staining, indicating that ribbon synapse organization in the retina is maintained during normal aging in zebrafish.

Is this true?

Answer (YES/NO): NO